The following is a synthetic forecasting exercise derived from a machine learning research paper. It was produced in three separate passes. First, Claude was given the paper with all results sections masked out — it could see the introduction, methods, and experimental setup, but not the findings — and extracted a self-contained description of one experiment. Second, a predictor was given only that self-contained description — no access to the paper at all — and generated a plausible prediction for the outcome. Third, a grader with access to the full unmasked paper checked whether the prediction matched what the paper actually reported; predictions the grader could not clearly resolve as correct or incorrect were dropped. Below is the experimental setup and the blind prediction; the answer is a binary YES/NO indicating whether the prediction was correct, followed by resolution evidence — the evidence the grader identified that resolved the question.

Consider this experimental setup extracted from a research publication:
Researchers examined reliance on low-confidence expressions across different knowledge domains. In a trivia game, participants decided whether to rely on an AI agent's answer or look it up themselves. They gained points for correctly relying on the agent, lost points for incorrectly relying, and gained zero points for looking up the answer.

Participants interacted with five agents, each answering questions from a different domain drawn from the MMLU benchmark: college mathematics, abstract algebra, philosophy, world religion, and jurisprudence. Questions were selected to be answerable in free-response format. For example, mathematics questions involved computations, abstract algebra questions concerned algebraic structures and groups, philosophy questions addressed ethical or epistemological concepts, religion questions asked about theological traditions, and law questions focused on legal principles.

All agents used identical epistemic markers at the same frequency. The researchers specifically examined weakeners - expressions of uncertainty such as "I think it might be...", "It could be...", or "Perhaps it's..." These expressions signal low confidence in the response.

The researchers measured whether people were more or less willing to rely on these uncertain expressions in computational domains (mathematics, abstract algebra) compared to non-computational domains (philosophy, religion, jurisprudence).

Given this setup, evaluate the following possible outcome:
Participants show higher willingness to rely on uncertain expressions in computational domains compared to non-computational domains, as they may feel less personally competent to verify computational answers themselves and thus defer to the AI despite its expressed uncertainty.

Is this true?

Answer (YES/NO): YES